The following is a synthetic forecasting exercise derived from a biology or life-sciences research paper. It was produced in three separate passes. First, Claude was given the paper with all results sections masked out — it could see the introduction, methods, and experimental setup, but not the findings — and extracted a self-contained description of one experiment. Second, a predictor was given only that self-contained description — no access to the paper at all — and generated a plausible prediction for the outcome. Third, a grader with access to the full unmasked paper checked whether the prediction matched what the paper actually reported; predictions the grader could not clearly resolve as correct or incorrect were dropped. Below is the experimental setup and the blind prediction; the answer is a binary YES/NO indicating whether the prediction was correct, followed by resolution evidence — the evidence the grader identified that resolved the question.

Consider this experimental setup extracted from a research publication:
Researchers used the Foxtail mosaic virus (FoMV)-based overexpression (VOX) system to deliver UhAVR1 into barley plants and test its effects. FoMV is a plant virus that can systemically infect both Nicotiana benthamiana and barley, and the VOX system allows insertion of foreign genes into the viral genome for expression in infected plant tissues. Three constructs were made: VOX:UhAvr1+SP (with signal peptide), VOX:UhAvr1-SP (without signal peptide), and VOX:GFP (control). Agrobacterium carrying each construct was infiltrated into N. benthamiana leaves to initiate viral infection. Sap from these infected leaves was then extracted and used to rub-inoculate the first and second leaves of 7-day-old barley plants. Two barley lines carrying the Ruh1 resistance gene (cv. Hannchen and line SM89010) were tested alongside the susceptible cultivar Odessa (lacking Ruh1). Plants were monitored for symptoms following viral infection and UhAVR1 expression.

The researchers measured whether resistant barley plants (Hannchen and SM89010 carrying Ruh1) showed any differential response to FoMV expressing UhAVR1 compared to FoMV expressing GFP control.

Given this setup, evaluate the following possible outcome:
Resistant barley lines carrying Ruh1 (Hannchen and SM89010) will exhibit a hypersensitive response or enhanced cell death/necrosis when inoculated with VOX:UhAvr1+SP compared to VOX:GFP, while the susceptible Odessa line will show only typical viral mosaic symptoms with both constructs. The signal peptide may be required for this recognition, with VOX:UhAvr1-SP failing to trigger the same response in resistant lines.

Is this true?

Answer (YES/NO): YES